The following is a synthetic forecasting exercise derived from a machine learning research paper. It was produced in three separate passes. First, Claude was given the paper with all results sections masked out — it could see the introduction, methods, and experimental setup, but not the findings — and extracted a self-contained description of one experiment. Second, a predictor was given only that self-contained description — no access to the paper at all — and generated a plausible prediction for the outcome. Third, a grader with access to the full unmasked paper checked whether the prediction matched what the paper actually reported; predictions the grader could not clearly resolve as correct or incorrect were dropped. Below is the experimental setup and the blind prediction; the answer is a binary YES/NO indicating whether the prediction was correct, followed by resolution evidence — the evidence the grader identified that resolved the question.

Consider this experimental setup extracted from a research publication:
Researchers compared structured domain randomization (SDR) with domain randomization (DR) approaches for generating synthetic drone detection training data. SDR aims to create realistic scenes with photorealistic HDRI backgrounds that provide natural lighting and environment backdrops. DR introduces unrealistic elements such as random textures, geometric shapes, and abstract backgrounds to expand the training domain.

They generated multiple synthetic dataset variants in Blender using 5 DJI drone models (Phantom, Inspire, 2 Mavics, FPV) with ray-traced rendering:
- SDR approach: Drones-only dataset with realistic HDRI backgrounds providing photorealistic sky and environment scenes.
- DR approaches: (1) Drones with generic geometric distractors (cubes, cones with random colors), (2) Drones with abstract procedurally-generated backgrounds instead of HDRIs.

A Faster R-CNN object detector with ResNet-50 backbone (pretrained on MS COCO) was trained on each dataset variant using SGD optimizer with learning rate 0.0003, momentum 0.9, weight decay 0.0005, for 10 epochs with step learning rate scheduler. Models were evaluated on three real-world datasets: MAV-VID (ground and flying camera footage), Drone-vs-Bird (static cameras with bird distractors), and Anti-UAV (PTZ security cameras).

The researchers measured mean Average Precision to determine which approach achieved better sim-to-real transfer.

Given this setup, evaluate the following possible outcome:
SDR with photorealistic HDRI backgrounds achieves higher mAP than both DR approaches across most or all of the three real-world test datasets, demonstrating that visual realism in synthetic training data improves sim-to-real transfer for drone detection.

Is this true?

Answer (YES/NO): NO